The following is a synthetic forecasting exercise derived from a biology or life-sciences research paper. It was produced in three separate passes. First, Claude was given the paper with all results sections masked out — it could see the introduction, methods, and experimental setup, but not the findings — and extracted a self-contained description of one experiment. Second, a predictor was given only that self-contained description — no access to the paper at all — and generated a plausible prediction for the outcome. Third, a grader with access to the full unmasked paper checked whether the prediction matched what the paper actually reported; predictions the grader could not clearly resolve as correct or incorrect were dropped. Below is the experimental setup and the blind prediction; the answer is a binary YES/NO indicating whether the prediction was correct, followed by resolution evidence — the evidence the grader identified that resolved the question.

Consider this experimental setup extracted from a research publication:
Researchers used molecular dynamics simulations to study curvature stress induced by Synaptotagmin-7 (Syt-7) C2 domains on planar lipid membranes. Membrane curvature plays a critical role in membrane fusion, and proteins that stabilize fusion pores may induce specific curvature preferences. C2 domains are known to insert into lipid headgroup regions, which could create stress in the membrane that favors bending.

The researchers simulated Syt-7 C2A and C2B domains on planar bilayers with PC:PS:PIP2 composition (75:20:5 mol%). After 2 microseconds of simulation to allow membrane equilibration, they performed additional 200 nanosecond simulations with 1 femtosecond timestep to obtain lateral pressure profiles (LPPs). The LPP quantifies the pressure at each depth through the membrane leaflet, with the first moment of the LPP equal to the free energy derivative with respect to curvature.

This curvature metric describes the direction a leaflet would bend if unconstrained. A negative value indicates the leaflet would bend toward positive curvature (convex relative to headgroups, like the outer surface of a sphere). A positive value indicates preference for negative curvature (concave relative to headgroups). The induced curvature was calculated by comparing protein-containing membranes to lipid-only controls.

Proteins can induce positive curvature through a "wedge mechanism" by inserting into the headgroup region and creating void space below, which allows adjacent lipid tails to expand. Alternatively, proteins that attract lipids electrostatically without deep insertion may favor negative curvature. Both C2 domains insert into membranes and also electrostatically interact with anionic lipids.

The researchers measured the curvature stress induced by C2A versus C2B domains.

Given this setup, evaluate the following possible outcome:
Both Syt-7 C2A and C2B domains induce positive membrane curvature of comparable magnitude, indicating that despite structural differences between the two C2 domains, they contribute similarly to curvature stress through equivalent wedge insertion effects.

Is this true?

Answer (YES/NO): NO